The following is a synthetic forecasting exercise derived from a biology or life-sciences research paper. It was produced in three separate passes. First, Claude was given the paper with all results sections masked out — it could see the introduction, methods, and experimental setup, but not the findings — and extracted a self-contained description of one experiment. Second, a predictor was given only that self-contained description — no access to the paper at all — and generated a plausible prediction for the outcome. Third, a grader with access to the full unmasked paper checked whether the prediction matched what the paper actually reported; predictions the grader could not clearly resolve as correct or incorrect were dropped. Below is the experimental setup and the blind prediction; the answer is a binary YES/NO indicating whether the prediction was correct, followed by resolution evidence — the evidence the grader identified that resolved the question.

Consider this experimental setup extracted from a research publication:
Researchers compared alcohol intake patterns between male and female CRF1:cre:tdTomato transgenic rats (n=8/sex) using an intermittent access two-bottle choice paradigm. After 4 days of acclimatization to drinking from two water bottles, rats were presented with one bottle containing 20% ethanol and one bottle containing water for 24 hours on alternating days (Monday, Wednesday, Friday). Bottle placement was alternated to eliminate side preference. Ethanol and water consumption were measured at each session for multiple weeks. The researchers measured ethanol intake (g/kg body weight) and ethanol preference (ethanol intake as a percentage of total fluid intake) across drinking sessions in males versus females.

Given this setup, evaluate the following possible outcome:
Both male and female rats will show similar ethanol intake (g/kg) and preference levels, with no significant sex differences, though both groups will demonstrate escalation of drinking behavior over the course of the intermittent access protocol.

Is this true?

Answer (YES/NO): NO